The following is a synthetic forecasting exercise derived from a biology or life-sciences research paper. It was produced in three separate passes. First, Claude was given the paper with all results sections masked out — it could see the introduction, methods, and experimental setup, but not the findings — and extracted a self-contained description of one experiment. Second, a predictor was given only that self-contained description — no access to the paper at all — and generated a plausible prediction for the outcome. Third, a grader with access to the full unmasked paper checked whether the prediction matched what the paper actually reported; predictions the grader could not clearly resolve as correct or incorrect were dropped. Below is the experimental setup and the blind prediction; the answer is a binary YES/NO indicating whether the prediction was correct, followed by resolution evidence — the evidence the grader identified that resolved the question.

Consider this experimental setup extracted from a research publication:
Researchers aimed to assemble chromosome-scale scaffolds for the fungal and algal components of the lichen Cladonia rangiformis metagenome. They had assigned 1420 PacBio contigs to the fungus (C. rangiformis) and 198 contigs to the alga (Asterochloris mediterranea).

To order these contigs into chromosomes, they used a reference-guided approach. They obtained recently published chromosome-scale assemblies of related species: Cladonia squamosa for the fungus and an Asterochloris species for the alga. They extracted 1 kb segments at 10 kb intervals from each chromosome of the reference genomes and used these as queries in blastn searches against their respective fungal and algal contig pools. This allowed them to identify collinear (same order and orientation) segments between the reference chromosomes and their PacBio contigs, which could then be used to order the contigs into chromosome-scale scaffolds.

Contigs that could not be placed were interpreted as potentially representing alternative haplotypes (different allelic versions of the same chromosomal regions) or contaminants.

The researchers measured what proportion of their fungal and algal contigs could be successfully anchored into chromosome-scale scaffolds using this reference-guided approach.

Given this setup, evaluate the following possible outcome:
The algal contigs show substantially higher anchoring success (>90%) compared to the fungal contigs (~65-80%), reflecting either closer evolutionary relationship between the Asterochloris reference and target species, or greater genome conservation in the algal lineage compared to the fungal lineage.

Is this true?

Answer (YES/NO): NO